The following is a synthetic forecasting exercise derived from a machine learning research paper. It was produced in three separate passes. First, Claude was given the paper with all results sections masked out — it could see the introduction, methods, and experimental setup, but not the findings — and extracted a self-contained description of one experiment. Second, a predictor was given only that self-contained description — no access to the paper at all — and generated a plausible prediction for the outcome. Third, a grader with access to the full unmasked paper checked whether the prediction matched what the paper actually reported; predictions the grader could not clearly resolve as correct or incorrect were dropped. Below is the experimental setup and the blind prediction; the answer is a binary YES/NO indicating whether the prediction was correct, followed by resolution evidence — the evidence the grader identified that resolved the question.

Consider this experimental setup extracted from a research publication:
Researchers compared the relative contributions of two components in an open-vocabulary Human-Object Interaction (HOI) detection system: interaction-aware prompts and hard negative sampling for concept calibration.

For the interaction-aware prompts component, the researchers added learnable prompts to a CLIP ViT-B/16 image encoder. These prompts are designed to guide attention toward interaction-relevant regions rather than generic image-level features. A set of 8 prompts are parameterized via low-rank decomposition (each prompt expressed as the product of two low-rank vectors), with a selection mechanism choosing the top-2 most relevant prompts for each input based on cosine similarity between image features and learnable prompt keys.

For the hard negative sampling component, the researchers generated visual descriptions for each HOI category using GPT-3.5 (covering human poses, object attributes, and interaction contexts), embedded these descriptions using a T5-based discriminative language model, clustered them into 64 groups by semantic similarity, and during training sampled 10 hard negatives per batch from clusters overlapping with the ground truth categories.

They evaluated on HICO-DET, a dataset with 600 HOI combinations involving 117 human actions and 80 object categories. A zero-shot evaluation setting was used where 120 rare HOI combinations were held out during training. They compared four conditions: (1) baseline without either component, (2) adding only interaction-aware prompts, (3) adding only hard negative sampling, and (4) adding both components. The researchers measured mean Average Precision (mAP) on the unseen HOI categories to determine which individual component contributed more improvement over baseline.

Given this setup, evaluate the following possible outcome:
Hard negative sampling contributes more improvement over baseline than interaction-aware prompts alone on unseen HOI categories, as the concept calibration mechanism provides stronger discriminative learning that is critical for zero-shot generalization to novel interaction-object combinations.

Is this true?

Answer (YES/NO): NO